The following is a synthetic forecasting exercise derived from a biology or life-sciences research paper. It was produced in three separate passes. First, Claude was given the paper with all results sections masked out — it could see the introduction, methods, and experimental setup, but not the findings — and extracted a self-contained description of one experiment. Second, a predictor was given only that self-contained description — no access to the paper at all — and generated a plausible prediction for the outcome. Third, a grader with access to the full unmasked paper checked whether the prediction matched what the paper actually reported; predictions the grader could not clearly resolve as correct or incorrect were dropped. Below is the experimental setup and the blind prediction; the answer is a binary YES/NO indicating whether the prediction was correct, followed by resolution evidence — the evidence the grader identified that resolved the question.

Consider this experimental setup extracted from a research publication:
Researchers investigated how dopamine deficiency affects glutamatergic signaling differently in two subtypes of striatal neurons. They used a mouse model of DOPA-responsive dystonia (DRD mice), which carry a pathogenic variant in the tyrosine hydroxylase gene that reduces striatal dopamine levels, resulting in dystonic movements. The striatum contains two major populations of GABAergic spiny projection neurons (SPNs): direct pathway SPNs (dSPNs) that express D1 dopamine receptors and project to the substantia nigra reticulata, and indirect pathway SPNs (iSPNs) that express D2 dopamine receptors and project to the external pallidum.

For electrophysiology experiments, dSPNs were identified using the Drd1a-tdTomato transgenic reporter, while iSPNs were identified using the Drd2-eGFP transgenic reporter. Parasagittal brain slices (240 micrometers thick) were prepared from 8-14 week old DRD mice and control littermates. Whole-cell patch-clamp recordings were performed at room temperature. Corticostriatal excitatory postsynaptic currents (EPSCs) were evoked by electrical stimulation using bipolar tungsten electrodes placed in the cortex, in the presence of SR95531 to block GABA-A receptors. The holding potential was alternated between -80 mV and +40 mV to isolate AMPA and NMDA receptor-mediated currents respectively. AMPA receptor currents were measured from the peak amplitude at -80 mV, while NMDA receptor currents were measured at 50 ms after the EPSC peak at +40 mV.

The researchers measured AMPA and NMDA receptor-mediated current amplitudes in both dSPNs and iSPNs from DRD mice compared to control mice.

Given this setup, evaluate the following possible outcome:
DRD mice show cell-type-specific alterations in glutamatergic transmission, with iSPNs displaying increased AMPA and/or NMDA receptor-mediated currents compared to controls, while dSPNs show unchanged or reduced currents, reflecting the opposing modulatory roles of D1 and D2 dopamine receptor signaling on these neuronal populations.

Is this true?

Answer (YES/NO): NO